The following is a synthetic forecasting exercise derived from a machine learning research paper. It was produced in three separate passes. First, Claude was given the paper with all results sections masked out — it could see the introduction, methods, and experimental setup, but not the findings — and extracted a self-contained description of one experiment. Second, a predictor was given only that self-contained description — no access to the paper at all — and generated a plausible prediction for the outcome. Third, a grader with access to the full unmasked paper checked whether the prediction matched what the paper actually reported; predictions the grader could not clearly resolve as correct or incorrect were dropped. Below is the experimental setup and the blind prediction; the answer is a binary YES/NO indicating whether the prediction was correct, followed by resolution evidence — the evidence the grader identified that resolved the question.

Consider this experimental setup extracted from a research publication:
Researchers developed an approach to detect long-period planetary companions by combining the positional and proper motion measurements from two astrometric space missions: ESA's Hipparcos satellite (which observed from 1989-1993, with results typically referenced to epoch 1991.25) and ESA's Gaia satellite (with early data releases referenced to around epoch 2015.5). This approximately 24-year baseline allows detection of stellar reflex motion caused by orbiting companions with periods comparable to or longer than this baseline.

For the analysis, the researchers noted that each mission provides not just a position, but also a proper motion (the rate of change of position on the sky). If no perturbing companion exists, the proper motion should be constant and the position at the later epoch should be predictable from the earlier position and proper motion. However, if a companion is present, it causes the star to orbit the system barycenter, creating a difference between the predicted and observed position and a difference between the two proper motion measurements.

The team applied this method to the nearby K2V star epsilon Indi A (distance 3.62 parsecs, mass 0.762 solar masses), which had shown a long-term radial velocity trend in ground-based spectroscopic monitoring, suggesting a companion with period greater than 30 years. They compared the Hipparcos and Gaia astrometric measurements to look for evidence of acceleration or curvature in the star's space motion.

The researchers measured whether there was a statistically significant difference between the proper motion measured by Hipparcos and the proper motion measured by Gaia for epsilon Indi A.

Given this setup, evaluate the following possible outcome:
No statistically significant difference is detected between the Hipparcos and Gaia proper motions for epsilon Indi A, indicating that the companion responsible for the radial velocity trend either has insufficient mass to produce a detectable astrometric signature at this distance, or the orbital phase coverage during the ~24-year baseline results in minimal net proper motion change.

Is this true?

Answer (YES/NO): NO